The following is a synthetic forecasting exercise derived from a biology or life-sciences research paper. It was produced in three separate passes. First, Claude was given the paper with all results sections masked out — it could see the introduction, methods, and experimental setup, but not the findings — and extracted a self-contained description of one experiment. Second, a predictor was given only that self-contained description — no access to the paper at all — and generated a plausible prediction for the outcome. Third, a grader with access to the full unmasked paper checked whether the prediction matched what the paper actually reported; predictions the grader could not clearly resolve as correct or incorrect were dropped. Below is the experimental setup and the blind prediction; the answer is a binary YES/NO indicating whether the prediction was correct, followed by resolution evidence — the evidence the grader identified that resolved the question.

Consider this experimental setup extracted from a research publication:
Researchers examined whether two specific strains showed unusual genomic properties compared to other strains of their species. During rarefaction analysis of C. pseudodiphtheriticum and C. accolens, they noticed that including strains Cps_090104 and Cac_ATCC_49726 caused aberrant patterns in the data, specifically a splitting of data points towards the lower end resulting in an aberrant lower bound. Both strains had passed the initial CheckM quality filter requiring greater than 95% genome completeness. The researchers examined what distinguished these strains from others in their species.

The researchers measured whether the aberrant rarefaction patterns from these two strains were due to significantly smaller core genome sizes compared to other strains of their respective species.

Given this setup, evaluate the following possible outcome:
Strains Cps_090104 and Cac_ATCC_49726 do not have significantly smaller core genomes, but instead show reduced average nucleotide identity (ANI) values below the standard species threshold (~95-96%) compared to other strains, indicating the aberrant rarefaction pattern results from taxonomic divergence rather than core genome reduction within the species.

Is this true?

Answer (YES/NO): NO